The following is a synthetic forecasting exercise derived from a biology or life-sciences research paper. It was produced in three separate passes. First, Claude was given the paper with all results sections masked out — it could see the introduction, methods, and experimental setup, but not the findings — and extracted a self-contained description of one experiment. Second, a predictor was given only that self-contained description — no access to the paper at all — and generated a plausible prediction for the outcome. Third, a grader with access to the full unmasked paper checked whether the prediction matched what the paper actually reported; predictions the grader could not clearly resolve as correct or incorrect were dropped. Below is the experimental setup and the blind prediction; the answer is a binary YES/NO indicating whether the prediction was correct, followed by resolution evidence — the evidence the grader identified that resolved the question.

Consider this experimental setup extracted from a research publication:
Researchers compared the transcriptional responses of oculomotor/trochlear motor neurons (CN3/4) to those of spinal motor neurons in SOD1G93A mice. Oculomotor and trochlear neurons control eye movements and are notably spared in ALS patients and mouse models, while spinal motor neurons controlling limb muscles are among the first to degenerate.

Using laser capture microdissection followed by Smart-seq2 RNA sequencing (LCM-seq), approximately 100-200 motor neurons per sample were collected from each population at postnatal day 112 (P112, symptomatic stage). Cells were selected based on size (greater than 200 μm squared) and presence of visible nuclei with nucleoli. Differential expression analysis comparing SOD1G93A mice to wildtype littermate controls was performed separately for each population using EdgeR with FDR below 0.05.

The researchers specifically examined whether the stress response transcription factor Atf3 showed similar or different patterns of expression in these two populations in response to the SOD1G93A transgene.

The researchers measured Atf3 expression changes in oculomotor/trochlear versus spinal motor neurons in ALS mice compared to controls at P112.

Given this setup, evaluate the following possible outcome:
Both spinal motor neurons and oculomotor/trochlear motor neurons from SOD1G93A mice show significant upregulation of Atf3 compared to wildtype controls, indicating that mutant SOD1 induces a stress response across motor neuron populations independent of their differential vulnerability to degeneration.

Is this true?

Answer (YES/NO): NO